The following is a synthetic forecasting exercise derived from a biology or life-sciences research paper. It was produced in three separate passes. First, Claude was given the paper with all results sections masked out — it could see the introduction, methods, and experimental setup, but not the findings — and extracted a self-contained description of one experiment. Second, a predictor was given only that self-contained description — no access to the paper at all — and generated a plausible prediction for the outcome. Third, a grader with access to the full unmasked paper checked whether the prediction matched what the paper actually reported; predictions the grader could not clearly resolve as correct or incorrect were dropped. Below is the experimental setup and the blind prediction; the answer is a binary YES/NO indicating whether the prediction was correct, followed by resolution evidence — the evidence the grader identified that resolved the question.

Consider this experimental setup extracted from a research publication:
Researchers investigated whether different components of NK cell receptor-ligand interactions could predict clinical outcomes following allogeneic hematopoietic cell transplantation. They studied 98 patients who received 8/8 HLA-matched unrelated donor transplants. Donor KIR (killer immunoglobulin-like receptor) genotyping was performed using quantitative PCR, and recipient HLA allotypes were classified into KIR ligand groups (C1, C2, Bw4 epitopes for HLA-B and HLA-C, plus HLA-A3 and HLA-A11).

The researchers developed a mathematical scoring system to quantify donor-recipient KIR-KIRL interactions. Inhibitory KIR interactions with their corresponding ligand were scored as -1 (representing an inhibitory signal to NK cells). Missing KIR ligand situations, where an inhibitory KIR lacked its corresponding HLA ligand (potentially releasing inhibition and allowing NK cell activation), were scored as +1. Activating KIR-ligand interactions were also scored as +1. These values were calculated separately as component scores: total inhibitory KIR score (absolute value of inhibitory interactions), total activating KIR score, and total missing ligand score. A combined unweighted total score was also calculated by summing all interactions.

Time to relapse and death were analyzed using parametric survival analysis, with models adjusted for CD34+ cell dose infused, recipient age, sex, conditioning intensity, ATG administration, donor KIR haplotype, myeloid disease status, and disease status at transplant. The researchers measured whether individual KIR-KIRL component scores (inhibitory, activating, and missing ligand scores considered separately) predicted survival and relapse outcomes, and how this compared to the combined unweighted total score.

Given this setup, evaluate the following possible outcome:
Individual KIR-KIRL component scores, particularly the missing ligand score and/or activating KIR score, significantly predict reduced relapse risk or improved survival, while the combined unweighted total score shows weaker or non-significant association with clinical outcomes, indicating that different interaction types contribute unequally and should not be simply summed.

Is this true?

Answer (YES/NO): NO